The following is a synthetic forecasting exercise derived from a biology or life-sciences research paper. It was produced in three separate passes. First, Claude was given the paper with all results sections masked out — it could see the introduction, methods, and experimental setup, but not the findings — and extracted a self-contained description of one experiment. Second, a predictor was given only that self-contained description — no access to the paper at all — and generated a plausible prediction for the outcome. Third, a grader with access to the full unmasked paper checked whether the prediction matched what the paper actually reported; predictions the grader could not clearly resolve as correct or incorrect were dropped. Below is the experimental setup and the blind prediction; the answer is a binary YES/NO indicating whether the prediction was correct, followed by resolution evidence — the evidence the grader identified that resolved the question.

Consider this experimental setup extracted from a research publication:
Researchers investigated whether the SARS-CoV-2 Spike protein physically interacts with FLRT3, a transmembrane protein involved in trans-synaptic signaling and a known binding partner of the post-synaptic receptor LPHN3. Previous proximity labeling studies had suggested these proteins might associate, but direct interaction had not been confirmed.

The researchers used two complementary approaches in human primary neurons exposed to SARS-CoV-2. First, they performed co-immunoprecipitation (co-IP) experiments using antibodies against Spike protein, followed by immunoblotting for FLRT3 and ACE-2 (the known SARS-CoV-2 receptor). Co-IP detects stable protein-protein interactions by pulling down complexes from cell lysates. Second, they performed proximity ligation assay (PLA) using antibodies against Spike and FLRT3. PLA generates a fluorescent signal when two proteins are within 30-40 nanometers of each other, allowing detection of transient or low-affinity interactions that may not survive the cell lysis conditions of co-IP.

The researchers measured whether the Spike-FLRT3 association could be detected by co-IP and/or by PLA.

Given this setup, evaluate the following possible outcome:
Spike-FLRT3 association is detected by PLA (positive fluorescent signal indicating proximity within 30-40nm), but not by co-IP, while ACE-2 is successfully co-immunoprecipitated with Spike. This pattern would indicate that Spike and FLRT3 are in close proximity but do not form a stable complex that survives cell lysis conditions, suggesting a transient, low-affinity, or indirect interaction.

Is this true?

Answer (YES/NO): YES